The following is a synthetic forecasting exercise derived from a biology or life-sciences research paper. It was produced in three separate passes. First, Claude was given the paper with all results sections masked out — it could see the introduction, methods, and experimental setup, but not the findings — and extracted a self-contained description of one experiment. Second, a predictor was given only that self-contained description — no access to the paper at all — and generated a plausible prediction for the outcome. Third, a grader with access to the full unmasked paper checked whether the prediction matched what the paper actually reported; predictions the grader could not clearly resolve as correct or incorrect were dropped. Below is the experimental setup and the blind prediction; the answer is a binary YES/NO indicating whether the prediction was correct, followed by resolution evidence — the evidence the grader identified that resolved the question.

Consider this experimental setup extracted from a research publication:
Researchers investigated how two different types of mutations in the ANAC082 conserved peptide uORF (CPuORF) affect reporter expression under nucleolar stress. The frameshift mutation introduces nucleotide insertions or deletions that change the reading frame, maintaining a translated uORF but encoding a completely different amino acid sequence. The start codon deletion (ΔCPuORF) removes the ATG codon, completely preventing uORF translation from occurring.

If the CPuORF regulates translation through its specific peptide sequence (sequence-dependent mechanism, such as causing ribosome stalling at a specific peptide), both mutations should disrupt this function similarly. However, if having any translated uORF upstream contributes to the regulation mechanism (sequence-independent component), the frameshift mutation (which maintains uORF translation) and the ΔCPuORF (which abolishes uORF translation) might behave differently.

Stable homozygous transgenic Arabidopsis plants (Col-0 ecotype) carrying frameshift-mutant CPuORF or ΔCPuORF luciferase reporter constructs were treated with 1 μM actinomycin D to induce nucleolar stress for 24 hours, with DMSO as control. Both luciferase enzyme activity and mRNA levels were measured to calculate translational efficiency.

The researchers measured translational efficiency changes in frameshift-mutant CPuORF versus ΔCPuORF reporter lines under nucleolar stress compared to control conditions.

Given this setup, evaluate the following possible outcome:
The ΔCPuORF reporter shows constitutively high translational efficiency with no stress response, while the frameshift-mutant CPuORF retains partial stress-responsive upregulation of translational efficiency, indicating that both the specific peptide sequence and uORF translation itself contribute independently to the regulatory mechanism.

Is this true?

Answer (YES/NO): NO